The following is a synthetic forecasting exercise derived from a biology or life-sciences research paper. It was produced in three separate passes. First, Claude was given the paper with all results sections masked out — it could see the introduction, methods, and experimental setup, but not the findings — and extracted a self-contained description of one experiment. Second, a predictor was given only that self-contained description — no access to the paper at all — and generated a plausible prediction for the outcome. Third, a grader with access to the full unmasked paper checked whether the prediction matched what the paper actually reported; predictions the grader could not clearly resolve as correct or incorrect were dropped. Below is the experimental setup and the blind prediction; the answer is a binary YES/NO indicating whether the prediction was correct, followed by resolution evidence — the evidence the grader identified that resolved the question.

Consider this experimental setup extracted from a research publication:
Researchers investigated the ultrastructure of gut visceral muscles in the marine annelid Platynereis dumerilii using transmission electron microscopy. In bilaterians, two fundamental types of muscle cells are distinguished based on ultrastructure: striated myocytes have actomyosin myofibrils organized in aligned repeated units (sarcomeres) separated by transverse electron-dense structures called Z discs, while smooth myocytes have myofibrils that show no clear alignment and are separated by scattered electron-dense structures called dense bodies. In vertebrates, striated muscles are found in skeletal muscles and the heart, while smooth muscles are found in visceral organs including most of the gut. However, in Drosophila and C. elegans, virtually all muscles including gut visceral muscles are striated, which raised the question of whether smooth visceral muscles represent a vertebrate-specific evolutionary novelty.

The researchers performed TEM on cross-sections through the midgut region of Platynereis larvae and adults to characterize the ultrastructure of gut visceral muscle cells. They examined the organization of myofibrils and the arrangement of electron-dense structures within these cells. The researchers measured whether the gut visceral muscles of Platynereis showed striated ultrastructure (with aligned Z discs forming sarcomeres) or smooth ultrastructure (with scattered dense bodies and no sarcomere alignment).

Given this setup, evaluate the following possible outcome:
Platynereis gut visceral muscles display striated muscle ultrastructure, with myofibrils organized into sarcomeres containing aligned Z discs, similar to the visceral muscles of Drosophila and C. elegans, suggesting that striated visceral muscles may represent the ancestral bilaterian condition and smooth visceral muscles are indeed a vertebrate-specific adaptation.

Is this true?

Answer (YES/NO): NO